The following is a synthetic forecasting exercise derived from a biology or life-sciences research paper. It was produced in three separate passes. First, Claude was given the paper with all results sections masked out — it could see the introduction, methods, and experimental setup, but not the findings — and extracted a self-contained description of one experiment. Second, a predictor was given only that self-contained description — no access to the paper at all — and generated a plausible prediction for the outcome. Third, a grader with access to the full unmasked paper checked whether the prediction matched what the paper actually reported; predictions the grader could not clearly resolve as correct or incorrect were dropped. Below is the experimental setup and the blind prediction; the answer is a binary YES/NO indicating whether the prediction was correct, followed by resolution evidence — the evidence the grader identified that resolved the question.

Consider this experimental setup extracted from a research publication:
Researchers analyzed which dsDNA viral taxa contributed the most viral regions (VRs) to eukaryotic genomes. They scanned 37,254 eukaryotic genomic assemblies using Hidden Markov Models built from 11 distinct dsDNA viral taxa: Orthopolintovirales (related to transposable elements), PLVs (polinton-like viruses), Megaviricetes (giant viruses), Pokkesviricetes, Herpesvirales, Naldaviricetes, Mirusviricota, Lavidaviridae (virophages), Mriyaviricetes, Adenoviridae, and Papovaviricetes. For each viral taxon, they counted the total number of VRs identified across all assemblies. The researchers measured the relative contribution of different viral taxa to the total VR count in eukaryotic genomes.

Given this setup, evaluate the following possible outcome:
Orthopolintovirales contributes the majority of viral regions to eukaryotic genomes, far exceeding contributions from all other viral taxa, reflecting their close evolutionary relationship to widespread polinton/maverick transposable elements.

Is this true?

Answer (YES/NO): YES